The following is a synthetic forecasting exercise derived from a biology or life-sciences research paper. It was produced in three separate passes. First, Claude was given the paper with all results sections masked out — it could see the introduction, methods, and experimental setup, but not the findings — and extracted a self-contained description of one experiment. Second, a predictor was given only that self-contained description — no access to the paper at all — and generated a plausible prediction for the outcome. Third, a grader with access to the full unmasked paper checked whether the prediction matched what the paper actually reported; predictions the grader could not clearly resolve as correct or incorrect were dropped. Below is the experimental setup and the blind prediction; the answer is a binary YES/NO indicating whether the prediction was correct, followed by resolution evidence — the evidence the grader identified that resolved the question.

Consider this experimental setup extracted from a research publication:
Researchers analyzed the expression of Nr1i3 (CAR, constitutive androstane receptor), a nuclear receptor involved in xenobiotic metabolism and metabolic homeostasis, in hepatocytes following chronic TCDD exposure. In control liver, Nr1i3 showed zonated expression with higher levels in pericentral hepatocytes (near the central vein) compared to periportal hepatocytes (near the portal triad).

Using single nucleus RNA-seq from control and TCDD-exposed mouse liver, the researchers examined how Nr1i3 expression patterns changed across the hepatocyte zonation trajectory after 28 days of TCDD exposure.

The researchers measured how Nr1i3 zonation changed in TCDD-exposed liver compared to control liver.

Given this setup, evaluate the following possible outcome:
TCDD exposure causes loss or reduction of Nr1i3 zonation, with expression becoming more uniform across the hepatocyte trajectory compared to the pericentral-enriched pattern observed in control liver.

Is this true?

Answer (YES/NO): NO